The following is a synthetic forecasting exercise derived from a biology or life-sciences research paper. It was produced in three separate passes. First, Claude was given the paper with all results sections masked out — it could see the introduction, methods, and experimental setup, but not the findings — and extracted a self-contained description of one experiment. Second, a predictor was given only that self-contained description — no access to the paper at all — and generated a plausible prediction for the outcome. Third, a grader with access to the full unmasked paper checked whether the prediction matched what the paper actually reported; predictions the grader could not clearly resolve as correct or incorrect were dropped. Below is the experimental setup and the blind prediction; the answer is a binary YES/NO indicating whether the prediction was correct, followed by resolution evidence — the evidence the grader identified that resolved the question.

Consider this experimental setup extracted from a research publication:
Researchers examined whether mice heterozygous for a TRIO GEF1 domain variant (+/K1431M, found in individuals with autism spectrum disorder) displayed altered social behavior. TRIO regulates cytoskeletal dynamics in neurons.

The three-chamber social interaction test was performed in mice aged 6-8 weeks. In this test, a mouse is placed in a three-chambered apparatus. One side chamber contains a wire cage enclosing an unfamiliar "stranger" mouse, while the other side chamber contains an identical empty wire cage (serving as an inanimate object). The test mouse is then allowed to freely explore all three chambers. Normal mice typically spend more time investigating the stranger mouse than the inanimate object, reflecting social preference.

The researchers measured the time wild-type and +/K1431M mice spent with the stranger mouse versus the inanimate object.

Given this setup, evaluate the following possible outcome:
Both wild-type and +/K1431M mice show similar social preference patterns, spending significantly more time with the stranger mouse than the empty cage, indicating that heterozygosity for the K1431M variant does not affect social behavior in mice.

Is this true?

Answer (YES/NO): NO